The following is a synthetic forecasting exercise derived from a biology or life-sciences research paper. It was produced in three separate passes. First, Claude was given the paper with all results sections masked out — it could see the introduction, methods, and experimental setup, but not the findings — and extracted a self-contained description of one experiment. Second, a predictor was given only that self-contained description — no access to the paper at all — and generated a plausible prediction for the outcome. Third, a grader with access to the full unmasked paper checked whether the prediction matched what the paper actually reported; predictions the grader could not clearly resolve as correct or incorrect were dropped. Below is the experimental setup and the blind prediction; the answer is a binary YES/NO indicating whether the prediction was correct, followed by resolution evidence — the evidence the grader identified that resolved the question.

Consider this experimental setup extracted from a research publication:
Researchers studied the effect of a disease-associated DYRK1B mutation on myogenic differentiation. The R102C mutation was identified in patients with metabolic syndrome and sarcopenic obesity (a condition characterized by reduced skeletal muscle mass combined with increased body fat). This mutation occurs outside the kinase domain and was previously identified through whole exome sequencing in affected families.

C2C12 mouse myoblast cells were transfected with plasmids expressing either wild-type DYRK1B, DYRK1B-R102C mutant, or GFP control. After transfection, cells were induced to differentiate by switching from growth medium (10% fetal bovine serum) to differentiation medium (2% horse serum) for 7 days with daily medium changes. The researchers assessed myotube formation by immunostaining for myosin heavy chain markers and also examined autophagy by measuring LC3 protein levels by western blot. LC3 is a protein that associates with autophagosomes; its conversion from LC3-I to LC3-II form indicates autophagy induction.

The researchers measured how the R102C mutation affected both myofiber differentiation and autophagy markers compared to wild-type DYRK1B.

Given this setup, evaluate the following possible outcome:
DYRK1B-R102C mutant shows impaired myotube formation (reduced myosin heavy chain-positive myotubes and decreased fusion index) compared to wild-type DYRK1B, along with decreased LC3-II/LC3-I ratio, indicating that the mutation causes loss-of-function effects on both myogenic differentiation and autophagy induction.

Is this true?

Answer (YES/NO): NO